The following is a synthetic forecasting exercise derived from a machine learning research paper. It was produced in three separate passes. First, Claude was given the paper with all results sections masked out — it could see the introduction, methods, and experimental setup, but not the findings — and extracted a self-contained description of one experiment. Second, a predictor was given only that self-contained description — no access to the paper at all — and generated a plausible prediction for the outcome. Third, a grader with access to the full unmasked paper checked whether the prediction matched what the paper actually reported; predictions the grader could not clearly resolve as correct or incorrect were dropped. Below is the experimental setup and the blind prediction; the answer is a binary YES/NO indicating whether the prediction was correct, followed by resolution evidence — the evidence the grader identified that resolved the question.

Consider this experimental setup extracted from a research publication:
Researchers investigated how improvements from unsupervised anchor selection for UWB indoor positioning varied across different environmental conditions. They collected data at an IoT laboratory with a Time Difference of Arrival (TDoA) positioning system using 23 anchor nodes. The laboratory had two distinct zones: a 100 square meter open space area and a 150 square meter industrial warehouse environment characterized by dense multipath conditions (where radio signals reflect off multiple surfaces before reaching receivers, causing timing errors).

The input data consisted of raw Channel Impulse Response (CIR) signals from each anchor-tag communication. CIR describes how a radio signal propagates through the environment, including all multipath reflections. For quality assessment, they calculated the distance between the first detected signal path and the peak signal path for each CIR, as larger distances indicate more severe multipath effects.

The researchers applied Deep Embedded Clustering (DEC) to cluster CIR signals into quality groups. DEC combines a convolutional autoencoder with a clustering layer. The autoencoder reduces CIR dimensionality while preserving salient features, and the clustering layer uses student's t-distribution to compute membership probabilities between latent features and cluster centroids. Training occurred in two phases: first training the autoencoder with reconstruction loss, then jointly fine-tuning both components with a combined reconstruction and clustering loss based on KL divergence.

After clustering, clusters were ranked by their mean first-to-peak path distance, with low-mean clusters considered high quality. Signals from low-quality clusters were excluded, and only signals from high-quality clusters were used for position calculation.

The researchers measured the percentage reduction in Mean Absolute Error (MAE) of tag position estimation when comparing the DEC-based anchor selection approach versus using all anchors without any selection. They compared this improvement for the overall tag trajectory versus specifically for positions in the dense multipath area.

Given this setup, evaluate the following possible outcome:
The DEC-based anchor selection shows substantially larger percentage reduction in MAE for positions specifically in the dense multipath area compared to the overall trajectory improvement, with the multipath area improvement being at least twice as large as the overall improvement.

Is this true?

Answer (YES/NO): NO